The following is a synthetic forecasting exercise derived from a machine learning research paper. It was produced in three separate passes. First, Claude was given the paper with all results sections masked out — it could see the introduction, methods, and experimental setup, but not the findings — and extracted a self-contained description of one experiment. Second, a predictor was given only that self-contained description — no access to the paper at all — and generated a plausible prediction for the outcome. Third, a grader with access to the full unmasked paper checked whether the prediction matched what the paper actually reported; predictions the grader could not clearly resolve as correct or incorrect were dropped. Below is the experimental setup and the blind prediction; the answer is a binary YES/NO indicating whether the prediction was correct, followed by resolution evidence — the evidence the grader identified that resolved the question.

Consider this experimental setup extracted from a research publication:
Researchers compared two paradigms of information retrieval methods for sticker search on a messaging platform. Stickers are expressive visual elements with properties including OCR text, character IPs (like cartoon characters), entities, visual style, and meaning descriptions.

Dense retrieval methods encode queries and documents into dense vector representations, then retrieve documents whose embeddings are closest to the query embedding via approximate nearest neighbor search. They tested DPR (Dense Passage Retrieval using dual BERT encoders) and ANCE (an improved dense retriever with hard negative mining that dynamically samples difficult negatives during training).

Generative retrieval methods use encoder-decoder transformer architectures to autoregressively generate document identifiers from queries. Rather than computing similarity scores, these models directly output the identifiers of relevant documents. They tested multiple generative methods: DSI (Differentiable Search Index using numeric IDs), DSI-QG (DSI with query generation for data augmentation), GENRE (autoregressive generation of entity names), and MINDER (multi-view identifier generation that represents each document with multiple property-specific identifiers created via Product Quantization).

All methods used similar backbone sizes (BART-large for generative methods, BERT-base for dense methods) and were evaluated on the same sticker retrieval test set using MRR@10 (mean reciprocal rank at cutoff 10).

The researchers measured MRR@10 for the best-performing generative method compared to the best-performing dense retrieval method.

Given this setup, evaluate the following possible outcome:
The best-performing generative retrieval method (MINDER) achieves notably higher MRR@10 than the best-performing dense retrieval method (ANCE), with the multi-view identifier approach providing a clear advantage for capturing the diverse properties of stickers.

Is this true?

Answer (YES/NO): YES